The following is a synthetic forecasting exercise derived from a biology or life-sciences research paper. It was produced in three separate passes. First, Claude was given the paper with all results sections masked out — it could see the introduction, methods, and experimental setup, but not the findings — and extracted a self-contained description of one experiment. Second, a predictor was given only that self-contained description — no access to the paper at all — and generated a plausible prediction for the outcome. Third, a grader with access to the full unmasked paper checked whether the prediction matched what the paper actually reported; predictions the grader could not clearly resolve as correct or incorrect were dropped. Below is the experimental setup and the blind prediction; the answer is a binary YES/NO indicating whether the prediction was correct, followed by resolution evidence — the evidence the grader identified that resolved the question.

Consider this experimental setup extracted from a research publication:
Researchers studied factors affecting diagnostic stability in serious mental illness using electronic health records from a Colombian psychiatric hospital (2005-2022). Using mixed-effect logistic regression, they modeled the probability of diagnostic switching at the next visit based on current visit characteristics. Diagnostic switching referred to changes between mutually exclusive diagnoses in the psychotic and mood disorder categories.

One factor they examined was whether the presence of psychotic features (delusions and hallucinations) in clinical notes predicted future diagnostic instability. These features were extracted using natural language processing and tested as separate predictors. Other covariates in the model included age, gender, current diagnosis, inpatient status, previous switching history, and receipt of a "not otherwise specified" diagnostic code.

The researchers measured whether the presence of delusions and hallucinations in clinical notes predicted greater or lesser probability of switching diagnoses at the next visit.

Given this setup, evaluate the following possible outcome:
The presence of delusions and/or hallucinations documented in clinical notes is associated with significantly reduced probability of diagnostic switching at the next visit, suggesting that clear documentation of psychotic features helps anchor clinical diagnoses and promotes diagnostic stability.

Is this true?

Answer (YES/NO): NO